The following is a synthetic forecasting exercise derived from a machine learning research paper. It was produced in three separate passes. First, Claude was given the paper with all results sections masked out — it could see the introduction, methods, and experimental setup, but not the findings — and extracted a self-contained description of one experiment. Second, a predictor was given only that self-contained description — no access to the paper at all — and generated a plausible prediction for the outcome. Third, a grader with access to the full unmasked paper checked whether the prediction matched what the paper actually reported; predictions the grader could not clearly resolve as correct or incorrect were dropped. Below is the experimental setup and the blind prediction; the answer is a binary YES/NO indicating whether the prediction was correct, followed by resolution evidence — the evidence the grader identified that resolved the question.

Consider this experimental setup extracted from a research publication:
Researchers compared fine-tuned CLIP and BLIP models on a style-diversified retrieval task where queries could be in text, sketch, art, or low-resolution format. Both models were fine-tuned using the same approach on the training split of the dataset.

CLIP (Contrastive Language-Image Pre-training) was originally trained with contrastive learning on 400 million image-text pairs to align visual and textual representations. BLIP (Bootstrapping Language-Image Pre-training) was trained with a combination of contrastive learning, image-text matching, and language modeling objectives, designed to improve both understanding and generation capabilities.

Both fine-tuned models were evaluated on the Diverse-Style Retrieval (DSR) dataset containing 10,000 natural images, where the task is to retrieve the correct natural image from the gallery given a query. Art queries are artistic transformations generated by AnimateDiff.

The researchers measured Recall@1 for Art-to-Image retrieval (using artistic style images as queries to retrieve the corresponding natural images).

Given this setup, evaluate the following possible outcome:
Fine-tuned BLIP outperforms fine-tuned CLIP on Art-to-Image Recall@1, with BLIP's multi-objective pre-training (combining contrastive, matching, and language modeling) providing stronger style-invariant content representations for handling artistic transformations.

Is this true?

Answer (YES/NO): NO